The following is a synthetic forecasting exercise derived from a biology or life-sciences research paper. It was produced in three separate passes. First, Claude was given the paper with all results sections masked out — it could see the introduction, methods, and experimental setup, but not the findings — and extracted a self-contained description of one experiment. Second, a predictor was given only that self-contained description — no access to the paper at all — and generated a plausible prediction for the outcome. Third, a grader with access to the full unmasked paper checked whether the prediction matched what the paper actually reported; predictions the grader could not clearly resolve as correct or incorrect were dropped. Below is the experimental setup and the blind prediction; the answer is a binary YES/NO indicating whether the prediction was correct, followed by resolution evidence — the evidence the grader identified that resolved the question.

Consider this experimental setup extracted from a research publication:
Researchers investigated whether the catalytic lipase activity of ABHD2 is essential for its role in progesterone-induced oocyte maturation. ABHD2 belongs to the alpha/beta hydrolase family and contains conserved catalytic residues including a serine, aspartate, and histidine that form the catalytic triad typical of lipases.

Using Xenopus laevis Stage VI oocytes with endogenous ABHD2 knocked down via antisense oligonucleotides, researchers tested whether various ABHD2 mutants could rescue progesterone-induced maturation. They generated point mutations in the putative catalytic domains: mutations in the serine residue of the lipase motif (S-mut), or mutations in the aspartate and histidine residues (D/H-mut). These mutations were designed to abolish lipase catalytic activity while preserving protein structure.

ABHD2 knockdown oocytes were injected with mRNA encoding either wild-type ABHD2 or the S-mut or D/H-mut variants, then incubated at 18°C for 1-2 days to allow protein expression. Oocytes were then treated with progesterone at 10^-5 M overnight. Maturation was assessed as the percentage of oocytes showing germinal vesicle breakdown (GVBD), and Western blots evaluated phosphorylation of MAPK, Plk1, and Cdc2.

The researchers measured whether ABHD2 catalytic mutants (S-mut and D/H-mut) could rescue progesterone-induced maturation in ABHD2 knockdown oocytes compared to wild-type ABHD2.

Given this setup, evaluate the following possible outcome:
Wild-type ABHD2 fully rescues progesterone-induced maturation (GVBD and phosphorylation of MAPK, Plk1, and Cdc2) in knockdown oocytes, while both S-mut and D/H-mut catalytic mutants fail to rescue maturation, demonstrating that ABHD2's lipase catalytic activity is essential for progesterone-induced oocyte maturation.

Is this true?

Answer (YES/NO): YES